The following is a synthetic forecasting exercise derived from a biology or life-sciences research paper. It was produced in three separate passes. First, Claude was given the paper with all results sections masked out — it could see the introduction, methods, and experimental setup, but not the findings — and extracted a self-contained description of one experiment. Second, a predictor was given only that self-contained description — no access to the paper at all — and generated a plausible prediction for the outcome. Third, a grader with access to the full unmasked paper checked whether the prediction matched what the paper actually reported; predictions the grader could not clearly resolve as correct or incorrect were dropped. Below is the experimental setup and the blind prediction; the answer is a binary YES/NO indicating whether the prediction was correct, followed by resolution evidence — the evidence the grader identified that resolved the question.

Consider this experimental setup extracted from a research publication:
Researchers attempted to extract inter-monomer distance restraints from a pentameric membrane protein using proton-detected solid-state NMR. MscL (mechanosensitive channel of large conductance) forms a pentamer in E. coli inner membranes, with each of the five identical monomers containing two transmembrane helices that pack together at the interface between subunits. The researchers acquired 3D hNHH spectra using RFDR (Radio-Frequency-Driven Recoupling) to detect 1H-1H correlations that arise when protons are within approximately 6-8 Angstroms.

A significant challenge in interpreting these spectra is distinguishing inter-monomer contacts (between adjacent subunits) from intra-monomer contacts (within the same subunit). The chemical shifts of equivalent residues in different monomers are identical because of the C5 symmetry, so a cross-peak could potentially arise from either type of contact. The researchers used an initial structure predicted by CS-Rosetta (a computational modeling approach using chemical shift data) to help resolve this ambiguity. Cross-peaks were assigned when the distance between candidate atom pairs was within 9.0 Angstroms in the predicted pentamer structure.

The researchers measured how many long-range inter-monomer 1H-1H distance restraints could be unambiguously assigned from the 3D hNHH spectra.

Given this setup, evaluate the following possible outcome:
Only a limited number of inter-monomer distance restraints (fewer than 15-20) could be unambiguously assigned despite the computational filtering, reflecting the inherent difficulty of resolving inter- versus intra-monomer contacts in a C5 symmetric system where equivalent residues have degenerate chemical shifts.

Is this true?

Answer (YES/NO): NO